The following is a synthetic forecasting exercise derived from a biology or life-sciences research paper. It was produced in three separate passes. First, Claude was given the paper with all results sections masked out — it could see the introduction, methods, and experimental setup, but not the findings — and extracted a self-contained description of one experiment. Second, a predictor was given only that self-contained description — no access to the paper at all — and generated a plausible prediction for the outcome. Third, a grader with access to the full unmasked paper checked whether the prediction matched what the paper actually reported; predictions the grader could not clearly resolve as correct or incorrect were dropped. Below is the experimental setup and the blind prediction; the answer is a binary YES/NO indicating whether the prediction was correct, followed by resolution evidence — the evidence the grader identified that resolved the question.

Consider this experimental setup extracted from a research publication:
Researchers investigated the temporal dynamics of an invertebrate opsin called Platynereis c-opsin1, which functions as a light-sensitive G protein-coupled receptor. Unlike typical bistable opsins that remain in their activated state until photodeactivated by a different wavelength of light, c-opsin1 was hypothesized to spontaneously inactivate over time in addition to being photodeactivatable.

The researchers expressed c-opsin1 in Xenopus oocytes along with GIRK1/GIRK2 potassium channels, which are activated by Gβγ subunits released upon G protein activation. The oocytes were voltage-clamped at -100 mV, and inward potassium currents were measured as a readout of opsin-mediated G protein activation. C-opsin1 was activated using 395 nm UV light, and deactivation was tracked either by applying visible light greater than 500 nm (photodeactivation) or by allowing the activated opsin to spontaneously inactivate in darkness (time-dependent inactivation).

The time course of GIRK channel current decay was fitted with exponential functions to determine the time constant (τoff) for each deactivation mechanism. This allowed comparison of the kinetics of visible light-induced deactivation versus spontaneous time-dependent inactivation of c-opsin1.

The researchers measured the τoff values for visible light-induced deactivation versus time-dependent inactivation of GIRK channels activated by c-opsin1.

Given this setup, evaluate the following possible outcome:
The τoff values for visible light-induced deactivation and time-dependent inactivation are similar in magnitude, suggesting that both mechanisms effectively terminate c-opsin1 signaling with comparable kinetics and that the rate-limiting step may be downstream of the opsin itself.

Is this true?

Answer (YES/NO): NO